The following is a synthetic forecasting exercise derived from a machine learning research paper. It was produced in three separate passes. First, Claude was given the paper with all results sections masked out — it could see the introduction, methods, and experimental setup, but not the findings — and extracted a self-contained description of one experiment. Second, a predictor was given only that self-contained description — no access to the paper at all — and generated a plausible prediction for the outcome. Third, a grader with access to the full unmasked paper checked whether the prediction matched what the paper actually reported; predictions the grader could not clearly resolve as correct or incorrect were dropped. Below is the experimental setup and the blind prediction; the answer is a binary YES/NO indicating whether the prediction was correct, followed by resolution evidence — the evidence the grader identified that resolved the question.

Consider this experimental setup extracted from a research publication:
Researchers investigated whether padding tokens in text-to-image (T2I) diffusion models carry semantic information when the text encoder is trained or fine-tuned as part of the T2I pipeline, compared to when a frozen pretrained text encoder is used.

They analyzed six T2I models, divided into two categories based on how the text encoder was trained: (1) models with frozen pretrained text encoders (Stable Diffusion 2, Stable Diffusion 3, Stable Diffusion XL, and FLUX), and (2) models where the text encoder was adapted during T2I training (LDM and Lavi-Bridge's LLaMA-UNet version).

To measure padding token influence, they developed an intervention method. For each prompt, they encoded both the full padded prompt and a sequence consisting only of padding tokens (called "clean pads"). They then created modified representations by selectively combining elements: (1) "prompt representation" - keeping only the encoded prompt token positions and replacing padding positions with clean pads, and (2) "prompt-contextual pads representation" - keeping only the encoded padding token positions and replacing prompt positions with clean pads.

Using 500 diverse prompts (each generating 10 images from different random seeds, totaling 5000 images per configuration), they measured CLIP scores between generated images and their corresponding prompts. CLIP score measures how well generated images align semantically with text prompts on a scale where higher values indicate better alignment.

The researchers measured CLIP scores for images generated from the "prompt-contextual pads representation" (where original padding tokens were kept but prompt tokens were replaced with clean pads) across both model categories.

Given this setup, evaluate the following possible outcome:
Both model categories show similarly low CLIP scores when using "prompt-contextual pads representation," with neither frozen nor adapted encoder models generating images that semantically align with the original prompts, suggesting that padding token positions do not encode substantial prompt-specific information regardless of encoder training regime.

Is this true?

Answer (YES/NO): NO